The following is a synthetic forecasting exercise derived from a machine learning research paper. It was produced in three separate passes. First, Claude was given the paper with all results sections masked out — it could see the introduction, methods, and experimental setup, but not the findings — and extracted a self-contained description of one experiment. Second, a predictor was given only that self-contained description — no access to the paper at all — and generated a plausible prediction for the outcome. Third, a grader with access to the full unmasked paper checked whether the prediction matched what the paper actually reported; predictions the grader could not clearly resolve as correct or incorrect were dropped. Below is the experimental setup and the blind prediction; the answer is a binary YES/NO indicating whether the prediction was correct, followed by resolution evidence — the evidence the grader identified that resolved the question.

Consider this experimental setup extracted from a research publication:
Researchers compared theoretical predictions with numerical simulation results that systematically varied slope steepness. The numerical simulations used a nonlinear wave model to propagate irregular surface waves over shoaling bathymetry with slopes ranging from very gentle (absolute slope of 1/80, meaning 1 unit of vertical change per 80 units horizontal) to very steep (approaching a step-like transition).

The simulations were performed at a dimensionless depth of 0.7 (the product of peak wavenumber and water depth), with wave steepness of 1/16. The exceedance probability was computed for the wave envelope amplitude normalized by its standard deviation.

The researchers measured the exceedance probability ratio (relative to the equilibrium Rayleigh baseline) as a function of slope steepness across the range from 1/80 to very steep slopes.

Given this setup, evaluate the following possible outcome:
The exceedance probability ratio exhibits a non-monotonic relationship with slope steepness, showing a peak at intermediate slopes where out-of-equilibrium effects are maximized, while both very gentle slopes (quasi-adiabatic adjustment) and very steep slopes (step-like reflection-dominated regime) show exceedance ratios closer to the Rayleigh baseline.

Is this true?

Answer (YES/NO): NO